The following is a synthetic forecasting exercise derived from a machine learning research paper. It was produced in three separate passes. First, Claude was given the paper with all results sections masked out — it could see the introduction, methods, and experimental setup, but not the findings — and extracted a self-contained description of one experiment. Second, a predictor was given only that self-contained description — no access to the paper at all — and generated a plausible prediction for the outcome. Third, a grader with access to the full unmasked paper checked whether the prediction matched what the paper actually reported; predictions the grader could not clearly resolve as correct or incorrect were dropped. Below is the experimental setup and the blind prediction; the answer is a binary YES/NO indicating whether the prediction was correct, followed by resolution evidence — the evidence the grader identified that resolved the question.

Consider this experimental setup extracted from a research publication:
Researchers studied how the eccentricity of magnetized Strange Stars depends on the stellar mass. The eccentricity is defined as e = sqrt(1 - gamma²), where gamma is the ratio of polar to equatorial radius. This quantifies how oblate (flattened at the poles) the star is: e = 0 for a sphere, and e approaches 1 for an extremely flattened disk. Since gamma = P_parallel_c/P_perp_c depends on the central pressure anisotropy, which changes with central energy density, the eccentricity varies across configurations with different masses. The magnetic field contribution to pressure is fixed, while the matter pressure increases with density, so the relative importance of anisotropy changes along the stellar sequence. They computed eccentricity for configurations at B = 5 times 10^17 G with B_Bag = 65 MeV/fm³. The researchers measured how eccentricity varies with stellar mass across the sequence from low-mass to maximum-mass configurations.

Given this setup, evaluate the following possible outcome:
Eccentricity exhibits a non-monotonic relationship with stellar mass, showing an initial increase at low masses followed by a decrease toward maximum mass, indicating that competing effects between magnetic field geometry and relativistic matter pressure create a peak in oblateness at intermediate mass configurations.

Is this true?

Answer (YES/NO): NO